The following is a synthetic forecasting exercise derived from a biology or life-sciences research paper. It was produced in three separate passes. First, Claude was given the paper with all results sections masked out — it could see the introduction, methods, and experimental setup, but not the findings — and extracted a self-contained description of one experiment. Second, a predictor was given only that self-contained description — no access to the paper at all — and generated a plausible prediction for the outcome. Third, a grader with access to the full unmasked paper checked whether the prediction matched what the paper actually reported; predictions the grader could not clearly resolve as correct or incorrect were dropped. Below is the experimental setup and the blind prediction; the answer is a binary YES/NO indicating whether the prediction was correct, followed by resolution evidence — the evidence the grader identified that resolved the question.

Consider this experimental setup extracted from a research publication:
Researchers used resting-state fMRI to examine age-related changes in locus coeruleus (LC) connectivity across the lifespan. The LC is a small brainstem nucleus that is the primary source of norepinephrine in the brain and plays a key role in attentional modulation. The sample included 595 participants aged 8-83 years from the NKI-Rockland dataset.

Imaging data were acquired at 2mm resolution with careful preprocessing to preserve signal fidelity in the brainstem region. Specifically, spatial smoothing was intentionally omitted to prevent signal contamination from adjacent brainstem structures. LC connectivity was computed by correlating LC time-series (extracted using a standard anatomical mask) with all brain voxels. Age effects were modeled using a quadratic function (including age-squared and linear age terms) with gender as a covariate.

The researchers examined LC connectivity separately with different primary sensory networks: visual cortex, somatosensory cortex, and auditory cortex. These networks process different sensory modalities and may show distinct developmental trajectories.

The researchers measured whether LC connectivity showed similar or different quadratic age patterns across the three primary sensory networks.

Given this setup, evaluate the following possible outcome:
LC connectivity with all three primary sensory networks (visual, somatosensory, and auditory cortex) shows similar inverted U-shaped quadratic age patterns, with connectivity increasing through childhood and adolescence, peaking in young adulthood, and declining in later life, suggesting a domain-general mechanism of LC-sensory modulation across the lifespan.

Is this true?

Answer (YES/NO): NO